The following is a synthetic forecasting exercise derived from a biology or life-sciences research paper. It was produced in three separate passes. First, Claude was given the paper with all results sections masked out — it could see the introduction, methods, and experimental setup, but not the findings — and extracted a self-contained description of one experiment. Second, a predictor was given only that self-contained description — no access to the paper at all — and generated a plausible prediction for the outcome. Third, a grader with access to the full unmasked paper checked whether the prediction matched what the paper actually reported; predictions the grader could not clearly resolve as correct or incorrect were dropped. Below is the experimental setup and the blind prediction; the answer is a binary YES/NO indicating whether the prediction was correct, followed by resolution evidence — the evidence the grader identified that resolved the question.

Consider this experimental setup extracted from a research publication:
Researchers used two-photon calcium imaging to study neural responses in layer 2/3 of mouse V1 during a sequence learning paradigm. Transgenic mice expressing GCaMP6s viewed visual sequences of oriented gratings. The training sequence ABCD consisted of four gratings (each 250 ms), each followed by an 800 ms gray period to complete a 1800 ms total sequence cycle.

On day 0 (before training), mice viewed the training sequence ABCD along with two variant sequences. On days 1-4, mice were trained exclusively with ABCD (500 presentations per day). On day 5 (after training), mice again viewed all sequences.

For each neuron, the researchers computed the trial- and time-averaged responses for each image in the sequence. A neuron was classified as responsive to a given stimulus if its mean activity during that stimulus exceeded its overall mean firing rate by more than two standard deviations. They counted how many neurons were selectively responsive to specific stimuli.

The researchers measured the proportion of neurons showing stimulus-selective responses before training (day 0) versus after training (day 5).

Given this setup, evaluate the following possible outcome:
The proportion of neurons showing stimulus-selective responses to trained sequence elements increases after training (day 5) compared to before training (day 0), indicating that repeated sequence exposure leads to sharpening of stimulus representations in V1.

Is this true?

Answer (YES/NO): NO